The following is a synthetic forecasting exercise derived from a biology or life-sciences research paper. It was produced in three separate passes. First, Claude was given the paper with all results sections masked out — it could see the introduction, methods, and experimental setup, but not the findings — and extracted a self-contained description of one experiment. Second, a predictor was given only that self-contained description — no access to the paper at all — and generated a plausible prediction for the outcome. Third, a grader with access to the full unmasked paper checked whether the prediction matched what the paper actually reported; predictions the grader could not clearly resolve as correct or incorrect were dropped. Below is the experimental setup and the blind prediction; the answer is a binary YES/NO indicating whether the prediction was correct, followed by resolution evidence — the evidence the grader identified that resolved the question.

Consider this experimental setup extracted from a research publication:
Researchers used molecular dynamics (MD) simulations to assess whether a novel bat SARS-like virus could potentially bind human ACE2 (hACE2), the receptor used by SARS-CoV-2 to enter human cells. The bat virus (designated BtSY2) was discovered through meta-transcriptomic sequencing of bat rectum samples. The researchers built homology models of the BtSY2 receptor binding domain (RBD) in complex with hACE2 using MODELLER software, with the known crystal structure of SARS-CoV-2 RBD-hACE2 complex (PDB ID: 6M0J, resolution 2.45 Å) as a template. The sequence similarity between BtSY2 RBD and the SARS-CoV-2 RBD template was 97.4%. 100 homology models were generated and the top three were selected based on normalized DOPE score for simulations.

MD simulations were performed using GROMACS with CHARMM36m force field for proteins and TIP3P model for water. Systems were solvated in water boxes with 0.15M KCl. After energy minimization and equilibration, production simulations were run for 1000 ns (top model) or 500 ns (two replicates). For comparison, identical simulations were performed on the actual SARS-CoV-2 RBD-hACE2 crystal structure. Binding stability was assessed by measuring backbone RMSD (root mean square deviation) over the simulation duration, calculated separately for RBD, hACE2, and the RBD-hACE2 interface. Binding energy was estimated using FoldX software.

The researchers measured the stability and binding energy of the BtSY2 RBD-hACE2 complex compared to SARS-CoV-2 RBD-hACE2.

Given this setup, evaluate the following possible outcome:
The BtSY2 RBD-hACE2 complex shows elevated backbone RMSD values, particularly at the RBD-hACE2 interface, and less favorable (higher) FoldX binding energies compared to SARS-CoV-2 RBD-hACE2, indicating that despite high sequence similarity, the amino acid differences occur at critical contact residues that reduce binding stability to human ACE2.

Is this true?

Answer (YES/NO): NO